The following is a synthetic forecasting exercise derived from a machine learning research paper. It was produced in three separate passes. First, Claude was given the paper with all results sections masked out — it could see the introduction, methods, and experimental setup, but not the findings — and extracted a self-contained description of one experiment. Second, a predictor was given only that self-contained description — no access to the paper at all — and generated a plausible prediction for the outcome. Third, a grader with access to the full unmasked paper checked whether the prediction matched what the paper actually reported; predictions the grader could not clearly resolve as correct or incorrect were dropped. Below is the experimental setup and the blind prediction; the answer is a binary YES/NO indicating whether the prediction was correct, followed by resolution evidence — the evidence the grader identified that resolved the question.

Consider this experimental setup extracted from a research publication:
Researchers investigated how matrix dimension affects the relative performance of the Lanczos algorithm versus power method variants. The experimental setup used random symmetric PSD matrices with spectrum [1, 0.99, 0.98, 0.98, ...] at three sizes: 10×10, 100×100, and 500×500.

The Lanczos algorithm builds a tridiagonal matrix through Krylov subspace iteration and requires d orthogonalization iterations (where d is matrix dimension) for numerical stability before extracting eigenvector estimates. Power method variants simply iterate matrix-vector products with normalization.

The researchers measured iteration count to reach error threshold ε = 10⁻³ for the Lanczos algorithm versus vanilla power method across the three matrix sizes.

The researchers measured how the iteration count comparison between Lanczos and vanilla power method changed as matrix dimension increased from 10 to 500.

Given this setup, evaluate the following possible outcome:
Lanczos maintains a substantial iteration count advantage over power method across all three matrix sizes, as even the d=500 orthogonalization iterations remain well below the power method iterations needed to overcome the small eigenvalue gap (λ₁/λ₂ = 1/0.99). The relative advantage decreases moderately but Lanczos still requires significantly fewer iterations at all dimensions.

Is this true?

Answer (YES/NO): NO